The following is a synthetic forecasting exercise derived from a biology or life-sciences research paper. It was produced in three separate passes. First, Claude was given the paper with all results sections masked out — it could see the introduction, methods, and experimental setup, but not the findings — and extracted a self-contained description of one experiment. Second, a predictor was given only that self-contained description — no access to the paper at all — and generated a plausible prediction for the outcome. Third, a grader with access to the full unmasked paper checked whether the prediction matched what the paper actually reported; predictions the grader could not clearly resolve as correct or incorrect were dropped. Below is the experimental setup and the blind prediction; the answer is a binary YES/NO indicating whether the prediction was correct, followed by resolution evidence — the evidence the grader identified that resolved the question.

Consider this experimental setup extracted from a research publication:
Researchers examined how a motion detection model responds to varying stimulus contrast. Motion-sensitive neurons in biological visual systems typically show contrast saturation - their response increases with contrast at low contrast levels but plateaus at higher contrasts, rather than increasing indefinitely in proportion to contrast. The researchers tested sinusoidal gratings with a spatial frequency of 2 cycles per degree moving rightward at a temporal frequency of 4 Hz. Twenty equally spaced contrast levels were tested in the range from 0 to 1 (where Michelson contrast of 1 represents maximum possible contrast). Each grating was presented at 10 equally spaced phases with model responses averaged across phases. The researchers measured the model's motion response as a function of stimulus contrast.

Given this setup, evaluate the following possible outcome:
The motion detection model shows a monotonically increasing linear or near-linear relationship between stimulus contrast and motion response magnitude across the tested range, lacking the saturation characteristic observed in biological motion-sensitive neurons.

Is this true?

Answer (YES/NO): NO